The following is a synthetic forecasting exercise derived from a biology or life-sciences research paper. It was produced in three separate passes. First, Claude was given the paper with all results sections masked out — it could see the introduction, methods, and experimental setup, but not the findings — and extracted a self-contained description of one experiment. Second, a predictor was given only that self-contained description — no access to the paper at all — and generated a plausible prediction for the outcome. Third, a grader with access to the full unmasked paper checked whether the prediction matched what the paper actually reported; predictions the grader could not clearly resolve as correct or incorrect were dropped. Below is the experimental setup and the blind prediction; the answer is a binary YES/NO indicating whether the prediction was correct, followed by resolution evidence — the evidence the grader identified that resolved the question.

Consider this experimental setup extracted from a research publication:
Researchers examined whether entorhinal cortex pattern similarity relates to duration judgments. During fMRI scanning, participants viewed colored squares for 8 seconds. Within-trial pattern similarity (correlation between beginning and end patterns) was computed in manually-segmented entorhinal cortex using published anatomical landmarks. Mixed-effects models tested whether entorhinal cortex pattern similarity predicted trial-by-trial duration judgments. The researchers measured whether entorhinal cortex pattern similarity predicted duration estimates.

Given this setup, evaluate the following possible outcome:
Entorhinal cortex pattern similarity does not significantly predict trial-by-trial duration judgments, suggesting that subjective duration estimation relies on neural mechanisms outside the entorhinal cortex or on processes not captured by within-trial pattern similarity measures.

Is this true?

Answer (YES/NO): YES